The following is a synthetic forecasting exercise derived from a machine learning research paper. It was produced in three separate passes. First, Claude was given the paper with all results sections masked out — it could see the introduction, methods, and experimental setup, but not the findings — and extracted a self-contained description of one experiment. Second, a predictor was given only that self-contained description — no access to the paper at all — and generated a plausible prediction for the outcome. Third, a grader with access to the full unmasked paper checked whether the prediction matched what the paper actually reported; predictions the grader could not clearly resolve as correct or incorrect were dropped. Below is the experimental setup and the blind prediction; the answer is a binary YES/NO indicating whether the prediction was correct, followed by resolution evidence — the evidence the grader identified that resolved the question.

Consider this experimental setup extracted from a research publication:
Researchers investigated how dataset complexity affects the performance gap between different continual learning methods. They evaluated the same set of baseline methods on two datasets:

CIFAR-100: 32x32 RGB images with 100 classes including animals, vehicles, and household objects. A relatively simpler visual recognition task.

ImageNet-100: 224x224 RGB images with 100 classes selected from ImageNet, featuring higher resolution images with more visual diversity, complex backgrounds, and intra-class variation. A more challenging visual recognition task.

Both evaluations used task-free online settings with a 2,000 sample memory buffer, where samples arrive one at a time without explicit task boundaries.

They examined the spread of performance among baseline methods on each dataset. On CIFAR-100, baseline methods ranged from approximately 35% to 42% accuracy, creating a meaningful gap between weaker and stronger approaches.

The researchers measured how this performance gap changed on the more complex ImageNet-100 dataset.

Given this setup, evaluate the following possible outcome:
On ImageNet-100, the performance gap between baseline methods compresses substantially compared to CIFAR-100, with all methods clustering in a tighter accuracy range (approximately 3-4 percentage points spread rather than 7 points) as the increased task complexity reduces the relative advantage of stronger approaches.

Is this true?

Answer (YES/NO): NO